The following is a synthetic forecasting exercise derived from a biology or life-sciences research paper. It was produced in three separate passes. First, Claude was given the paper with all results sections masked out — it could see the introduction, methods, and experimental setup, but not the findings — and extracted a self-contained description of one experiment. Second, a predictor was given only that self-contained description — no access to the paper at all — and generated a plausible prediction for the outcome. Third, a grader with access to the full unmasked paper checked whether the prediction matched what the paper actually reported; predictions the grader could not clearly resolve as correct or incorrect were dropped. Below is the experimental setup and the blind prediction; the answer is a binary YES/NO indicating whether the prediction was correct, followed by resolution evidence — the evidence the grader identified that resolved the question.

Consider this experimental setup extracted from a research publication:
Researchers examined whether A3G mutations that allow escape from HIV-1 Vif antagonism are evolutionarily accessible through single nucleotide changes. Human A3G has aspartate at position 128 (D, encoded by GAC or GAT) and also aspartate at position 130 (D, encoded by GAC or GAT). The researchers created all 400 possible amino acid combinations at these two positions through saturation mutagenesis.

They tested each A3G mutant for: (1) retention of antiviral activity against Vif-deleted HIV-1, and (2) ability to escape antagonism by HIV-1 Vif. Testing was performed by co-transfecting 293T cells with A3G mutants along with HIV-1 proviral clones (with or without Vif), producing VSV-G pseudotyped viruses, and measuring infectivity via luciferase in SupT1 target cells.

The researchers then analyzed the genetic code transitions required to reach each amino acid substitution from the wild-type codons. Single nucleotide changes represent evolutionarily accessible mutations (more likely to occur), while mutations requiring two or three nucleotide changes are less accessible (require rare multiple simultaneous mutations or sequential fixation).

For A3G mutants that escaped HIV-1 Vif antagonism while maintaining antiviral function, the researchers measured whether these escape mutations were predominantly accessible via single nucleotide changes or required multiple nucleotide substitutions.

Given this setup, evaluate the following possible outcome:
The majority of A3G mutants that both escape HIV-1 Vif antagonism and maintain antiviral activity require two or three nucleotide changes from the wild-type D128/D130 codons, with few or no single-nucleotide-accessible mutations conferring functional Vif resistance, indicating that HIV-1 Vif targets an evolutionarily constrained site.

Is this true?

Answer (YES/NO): YES